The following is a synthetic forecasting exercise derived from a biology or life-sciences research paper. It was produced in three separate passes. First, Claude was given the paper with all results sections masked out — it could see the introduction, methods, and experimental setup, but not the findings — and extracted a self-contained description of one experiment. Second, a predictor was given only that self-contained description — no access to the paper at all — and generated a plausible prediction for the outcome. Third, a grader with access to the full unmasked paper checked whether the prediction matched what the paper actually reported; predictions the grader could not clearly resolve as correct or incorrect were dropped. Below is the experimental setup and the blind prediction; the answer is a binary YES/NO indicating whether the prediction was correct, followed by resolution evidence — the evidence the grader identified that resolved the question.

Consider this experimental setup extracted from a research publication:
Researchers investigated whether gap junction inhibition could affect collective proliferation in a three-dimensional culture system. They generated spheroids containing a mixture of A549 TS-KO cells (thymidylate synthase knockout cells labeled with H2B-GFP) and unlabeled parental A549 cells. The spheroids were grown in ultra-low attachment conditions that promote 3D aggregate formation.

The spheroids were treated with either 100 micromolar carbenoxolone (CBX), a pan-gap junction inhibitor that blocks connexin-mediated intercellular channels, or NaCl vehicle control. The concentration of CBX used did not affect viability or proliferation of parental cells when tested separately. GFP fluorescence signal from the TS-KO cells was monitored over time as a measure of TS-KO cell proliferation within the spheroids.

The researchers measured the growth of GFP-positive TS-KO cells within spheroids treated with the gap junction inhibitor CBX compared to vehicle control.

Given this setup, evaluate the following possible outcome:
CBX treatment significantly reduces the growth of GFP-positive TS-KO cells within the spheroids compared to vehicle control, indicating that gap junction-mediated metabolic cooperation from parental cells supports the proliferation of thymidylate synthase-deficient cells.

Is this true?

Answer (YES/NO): YES